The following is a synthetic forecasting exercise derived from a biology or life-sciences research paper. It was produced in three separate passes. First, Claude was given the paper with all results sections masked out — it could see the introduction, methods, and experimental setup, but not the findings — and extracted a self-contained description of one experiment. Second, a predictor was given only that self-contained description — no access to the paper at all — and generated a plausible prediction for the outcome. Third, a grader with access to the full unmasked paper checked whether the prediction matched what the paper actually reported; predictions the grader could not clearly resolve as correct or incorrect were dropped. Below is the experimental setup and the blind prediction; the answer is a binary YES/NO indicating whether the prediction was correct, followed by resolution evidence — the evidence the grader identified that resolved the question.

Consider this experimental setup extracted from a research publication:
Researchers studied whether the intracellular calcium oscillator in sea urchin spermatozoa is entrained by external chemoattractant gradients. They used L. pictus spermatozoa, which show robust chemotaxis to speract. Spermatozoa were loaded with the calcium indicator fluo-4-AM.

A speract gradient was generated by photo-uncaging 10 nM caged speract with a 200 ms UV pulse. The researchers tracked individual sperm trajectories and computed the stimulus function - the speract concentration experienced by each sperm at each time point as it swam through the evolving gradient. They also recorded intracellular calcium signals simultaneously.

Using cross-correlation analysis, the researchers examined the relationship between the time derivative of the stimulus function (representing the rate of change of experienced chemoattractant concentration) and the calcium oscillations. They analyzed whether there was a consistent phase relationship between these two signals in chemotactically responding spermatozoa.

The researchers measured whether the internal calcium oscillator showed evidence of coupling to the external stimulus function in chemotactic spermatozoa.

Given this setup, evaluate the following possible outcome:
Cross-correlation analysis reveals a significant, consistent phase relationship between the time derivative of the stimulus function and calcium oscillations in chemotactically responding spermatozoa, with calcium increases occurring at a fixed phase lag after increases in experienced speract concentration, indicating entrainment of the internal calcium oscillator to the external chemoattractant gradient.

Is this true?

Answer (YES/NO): YES